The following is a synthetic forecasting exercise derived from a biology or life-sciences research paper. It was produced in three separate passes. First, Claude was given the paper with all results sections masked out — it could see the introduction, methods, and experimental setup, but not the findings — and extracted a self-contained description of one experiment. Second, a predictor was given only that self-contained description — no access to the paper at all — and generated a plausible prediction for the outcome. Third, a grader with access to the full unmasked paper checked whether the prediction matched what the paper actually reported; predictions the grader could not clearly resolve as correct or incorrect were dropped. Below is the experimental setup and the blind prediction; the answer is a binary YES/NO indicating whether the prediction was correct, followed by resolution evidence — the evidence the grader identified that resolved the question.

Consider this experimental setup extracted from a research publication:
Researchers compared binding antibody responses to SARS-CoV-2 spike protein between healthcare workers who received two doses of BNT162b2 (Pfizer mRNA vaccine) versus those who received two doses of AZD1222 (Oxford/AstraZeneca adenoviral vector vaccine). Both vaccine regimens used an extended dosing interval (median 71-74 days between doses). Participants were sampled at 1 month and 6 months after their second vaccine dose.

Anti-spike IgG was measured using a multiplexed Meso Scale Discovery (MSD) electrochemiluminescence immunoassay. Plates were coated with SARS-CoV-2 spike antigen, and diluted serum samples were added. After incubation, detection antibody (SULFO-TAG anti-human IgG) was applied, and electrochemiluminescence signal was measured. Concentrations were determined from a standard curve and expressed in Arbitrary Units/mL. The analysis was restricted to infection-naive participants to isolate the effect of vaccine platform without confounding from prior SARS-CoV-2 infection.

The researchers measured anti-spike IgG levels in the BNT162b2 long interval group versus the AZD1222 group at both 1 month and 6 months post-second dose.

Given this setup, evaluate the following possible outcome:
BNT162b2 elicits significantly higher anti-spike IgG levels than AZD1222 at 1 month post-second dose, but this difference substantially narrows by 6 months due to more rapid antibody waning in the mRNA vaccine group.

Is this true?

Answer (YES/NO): NO